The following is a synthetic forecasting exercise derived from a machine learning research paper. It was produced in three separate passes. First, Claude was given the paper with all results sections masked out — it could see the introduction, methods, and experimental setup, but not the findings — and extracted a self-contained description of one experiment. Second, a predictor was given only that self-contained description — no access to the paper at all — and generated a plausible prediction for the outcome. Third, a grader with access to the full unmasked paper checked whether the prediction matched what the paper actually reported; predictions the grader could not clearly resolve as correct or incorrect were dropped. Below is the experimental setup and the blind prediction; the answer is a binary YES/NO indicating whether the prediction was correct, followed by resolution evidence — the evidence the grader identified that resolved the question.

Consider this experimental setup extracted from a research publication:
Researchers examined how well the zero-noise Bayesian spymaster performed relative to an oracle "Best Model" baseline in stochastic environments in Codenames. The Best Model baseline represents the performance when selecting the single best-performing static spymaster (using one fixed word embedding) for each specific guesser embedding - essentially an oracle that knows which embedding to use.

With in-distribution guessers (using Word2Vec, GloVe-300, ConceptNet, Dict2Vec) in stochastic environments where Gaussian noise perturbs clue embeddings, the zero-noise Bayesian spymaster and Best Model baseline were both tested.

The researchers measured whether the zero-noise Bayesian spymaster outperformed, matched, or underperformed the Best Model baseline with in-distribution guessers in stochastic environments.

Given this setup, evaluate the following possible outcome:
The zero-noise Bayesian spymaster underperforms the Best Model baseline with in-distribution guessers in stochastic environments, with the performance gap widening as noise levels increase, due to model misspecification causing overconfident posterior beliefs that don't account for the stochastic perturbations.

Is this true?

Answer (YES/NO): NO